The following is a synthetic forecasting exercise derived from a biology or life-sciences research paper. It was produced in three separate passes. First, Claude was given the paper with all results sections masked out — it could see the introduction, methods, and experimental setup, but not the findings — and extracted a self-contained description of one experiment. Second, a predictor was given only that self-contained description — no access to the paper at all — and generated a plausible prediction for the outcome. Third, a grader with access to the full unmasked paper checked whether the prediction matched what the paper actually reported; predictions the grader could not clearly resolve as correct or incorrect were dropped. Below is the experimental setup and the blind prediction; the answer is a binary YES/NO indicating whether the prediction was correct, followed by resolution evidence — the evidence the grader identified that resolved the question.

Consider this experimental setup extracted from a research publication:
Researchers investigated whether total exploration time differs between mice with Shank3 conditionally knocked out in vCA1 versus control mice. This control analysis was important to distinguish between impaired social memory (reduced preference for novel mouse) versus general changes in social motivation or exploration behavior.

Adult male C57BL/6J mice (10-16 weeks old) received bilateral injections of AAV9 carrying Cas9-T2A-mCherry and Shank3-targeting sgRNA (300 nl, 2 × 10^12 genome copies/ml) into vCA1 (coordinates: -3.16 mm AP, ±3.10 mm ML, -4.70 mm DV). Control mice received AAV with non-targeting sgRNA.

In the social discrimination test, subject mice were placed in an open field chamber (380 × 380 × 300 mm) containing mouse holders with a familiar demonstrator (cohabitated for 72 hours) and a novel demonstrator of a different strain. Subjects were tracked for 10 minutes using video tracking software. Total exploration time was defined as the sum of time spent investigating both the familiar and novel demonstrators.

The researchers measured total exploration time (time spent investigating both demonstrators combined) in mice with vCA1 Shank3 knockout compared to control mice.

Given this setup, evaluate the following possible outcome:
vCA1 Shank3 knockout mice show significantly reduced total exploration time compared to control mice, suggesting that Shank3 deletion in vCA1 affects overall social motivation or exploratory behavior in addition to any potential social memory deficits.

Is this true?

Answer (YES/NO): NO